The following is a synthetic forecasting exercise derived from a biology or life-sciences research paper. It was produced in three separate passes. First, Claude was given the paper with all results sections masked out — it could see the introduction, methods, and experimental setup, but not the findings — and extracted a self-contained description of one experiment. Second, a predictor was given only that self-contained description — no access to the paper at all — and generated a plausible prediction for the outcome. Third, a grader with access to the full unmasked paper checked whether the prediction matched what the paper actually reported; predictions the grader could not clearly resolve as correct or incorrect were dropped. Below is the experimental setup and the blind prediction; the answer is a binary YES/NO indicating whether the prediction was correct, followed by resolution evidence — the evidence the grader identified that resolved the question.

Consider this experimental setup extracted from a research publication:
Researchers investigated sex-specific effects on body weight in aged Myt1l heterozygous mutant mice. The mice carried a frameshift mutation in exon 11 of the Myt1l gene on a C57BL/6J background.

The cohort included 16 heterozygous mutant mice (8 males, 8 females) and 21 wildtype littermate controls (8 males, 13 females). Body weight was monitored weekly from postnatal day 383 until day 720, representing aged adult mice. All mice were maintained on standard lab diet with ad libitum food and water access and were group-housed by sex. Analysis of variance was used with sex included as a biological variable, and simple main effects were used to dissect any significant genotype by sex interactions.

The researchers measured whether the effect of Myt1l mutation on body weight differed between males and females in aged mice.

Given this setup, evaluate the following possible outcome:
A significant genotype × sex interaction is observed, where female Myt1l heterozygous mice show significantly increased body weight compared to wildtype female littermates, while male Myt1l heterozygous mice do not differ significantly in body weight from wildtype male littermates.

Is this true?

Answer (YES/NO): NO